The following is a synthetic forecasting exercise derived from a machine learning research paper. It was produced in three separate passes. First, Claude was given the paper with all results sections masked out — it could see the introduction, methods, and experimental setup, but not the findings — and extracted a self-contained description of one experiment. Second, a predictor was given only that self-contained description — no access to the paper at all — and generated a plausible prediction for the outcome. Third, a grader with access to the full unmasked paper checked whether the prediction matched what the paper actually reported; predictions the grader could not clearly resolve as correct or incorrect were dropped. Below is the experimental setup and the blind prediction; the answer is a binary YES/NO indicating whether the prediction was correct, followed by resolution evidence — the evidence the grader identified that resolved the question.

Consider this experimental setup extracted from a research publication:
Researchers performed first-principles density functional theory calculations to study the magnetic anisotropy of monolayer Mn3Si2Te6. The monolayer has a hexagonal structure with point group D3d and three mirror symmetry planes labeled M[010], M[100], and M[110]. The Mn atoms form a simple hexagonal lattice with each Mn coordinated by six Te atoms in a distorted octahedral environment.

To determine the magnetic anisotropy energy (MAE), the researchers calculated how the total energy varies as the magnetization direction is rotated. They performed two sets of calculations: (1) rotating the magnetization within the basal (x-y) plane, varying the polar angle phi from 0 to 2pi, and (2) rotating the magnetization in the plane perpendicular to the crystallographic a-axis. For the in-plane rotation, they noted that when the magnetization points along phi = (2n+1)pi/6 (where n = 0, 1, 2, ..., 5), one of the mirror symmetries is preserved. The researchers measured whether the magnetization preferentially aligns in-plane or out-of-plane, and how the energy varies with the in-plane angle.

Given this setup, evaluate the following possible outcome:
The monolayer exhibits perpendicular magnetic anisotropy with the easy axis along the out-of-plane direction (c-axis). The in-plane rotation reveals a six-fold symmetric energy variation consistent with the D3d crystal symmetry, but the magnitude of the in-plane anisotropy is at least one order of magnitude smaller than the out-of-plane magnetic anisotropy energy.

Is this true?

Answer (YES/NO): NO